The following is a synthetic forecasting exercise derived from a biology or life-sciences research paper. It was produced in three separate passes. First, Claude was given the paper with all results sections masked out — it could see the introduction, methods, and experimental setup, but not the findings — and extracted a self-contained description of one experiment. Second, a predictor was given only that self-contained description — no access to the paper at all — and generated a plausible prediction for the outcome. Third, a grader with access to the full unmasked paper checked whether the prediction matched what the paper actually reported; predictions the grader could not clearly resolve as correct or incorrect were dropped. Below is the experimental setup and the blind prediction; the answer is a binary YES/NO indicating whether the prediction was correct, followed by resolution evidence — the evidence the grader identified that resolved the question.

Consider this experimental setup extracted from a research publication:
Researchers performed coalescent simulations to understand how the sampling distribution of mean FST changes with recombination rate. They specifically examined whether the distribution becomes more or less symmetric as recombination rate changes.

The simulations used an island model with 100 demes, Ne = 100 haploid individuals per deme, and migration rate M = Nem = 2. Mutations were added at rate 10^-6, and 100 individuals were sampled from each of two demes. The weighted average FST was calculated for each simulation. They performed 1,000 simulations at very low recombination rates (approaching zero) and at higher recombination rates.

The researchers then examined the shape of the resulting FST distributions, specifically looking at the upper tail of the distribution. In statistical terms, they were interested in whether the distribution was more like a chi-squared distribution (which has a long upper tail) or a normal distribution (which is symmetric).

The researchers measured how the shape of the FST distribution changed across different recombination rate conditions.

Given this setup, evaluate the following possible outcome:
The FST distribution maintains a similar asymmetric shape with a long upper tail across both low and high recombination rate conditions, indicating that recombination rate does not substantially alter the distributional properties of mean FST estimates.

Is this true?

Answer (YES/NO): NO